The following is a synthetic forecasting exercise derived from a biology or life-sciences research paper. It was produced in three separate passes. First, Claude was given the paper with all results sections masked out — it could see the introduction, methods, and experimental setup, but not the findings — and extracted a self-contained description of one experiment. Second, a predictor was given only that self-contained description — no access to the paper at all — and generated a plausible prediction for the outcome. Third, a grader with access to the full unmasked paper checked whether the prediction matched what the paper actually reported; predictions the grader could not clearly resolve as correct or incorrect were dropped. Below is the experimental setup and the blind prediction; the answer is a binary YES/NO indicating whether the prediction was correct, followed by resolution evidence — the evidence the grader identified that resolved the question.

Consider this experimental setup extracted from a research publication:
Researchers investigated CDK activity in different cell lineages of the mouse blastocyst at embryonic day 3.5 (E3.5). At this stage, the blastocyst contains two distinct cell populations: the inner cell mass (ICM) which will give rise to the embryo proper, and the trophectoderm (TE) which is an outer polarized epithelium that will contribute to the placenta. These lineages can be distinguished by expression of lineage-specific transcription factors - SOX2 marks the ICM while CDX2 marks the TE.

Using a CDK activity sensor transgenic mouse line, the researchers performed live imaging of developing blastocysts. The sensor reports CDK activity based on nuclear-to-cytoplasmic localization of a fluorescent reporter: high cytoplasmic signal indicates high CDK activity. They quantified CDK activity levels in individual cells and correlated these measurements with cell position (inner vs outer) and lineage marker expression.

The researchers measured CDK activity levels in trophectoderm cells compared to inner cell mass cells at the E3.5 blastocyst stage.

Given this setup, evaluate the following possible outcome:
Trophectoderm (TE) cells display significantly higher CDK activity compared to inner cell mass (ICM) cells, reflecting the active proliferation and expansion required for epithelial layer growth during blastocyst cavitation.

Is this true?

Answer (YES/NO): NO